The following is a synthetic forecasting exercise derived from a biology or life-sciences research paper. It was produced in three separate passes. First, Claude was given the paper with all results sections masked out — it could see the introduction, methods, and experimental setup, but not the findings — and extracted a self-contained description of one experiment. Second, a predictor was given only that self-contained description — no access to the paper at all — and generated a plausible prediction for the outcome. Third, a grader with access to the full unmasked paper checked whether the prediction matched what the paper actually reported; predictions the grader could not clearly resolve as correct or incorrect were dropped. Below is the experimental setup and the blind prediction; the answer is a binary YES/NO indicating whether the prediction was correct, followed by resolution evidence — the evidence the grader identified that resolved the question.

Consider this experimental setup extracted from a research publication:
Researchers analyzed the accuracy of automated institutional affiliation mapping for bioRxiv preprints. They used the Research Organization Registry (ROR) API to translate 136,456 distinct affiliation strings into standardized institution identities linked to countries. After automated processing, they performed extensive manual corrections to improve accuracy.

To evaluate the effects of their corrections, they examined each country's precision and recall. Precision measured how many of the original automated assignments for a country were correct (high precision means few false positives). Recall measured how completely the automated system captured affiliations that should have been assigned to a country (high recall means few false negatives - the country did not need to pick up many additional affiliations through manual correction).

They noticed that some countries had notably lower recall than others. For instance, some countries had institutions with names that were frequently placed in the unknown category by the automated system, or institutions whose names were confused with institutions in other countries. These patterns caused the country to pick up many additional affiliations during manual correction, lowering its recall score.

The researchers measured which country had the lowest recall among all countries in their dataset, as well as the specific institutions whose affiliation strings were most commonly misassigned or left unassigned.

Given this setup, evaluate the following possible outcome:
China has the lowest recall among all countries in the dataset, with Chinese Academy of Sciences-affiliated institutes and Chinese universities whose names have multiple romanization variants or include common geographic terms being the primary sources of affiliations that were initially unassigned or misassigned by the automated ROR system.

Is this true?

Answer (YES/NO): NO